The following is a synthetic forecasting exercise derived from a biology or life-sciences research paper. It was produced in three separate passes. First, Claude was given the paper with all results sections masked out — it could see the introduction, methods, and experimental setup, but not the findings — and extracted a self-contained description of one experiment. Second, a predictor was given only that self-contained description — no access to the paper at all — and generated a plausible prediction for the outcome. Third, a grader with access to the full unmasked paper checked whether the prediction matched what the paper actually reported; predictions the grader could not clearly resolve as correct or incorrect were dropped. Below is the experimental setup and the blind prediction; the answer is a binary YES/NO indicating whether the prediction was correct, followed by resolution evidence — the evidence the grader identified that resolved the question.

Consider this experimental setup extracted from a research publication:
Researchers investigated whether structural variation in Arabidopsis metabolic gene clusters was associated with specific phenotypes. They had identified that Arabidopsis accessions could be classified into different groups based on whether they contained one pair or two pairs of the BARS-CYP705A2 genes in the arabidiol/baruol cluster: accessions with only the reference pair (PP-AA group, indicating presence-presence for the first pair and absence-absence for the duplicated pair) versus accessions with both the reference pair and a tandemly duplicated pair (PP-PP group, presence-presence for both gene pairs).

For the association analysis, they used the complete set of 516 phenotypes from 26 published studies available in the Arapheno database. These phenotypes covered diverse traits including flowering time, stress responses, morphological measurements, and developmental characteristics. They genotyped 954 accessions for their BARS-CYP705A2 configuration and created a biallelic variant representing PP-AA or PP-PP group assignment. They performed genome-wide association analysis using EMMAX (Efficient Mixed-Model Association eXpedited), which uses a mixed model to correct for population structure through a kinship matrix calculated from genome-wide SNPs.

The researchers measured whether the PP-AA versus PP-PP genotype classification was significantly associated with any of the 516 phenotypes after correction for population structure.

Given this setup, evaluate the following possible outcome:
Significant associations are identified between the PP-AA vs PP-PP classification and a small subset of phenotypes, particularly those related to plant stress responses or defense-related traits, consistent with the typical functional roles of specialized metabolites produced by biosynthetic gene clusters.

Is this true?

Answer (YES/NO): NO